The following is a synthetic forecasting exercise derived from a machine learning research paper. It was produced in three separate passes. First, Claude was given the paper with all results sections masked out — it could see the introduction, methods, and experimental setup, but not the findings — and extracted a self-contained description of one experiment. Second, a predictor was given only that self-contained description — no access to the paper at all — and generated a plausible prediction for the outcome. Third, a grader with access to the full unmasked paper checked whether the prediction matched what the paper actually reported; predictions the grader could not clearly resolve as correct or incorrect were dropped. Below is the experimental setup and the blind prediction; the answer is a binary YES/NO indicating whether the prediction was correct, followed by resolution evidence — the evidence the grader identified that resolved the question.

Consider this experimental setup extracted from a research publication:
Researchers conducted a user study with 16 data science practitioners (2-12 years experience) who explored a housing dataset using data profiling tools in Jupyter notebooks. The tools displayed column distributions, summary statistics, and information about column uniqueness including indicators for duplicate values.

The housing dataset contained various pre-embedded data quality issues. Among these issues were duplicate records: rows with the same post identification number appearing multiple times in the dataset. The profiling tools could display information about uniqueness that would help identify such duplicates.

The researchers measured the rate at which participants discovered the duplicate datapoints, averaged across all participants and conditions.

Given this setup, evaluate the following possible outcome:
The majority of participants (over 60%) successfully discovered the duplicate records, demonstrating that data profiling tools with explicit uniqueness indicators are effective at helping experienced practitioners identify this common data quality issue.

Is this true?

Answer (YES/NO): NO